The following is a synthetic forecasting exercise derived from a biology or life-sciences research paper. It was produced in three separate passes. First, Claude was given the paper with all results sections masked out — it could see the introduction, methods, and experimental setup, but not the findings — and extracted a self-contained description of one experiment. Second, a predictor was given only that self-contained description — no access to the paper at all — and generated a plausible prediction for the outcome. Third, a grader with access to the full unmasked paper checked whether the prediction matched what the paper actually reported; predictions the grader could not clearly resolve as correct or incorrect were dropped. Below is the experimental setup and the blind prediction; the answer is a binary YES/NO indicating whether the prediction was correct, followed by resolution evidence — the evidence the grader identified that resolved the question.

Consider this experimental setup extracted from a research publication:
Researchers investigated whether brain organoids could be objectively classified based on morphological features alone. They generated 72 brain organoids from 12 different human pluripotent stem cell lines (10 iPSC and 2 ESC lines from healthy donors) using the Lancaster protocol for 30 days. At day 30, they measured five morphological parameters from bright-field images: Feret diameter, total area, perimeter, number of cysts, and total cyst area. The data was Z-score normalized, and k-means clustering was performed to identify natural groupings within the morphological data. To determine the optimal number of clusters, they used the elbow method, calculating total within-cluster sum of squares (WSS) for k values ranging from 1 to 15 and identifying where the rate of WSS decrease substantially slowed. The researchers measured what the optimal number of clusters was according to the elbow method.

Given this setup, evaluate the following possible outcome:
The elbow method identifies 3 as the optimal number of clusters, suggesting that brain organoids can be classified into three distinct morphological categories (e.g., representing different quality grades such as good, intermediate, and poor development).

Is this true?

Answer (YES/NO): NO